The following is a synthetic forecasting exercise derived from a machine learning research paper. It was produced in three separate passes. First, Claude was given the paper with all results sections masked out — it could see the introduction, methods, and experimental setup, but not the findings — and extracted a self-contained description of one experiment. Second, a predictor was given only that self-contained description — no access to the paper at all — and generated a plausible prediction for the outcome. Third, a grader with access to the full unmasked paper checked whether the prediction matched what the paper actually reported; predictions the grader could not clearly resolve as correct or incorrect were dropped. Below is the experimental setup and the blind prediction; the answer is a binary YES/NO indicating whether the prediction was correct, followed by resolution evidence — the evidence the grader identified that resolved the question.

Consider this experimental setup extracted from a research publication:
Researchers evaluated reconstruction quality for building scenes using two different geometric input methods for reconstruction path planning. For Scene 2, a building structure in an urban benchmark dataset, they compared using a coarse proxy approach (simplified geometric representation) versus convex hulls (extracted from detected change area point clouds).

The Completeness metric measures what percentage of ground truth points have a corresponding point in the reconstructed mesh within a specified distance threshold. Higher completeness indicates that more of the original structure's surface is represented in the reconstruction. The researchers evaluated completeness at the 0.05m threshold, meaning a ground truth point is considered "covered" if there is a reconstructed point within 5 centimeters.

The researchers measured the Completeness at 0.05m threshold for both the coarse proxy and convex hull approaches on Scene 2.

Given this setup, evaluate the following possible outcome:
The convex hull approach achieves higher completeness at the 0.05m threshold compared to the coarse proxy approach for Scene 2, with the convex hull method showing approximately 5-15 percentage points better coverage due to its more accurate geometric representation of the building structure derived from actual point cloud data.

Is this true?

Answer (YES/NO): NO